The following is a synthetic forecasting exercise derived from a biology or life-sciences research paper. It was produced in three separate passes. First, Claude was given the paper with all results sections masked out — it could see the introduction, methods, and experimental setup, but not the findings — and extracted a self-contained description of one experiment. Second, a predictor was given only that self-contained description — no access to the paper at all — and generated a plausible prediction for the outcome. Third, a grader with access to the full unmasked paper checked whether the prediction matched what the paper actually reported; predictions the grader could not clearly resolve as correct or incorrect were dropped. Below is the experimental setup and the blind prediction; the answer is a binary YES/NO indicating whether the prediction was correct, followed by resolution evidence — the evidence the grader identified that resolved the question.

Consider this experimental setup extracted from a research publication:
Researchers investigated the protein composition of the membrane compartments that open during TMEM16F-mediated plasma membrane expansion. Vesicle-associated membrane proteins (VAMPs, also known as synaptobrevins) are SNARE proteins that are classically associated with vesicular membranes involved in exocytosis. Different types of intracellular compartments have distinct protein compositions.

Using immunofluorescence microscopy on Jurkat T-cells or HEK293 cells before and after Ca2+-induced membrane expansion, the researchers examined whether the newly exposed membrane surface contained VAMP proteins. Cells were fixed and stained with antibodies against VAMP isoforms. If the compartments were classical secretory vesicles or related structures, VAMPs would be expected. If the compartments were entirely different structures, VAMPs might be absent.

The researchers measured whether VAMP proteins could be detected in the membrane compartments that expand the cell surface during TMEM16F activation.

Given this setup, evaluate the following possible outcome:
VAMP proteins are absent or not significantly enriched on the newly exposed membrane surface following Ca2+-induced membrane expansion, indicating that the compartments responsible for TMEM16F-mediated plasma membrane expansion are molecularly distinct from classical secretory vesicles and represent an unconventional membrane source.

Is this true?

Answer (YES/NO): NO